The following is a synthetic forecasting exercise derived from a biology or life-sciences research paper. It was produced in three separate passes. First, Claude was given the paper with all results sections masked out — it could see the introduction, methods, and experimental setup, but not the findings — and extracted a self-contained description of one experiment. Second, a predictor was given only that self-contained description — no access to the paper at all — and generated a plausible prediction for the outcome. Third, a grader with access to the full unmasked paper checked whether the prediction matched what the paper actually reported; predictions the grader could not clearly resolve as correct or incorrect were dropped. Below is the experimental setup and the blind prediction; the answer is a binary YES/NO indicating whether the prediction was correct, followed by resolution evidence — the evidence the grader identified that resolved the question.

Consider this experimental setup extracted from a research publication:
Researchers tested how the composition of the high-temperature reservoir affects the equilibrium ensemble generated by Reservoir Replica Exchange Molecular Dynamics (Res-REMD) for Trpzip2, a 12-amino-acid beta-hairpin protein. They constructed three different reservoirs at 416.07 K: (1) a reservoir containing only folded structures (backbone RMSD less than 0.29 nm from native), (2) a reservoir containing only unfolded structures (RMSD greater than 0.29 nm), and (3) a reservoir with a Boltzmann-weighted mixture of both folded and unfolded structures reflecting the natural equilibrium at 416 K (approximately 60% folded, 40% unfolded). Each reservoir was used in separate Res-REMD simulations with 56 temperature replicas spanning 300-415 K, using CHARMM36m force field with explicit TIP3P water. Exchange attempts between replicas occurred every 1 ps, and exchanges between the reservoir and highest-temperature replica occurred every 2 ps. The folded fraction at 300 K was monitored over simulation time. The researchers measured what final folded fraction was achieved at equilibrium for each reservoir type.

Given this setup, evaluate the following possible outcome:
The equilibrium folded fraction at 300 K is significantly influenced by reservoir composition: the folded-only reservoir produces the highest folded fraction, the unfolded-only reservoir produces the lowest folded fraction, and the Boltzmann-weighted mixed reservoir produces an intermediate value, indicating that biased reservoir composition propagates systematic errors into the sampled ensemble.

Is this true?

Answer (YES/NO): NO